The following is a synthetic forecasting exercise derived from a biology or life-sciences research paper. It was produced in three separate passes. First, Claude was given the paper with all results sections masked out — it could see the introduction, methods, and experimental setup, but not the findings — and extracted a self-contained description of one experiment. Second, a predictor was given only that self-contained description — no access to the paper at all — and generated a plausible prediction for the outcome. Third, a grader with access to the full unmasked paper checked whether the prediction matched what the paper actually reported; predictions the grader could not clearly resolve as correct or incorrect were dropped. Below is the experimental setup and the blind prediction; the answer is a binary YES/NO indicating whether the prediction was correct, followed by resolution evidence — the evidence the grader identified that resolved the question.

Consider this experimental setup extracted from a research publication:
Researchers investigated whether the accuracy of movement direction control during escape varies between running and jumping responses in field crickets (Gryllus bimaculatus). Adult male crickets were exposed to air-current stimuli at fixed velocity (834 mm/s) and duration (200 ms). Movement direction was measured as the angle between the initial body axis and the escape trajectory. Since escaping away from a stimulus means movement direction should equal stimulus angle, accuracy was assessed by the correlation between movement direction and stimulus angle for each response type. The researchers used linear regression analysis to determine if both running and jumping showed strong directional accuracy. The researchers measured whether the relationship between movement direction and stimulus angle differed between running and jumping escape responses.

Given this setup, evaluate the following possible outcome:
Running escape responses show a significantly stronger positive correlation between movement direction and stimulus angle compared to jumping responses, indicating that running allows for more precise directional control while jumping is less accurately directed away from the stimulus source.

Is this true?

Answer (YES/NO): NO